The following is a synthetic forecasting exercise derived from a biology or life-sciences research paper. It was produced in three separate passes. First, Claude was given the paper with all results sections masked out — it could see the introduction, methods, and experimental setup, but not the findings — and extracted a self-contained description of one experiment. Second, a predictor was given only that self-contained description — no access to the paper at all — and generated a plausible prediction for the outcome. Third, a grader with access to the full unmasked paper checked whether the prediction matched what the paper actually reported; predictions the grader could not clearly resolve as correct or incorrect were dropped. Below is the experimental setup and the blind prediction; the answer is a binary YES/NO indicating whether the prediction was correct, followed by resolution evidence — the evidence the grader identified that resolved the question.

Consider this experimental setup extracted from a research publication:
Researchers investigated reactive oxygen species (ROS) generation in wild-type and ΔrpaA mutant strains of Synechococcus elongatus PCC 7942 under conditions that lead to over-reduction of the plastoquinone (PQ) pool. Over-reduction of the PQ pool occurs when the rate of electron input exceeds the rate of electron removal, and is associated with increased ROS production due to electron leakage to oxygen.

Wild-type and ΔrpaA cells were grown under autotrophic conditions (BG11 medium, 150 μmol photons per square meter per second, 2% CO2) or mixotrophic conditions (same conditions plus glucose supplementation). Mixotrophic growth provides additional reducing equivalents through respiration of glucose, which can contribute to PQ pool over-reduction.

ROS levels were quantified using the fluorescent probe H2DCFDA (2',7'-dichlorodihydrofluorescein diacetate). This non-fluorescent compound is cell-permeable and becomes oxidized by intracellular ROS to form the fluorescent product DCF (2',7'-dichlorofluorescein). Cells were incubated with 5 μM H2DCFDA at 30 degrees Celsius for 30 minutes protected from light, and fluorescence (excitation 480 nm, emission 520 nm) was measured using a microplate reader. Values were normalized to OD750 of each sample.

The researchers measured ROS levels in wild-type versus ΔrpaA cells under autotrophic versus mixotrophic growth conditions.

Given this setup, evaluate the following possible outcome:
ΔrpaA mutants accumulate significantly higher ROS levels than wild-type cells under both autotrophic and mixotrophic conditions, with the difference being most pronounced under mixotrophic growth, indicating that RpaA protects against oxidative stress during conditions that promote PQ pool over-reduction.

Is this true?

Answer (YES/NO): NO